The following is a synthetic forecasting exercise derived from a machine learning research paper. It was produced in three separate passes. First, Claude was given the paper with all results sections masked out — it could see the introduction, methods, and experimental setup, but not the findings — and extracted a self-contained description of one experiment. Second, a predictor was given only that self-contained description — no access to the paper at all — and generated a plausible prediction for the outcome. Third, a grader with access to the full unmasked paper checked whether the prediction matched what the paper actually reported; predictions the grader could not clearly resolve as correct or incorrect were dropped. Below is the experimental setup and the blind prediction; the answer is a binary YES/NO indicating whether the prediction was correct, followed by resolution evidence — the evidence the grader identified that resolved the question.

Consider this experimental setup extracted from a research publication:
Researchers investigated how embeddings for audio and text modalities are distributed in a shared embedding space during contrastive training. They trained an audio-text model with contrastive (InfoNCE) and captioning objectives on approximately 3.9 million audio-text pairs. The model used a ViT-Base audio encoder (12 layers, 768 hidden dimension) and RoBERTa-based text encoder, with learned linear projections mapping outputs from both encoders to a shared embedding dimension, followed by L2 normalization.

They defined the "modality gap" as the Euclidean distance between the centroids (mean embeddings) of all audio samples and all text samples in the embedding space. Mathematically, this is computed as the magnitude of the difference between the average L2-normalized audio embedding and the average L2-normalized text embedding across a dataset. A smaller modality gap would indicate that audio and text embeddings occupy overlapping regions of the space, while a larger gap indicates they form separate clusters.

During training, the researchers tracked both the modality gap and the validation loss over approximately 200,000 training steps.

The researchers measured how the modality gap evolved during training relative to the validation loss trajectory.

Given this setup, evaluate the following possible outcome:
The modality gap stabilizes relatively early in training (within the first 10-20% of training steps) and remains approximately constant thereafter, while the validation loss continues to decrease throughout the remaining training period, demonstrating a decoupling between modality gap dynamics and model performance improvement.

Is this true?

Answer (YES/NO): NO